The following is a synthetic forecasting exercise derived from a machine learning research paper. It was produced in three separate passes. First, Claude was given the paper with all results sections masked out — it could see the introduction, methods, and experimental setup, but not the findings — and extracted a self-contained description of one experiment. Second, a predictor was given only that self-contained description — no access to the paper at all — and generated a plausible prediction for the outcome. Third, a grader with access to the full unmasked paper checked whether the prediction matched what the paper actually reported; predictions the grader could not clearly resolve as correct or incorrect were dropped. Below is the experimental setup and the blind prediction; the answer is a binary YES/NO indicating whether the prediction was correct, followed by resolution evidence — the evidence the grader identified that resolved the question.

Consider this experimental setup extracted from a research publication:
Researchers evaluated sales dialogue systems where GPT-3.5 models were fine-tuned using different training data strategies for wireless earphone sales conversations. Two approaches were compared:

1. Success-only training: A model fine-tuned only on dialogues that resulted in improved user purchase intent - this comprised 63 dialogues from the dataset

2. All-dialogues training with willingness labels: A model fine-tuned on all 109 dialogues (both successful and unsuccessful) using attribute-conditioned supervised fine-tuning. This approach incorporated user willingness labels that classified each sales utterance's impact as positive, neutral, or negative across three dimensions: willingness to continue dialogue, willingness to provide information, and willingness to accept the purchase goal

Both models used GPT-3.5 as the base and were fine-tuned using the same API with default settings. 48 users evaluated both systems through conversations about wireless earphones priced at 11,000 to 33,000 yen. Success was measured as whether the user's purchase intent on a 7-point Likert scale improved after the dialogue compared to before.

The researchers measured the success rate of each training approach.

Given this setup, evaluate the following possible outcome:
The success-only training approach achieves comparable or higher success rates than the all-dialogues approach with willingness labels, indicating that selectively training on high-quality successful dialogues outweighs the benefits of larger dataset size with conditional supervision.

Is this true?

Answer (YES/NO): NO